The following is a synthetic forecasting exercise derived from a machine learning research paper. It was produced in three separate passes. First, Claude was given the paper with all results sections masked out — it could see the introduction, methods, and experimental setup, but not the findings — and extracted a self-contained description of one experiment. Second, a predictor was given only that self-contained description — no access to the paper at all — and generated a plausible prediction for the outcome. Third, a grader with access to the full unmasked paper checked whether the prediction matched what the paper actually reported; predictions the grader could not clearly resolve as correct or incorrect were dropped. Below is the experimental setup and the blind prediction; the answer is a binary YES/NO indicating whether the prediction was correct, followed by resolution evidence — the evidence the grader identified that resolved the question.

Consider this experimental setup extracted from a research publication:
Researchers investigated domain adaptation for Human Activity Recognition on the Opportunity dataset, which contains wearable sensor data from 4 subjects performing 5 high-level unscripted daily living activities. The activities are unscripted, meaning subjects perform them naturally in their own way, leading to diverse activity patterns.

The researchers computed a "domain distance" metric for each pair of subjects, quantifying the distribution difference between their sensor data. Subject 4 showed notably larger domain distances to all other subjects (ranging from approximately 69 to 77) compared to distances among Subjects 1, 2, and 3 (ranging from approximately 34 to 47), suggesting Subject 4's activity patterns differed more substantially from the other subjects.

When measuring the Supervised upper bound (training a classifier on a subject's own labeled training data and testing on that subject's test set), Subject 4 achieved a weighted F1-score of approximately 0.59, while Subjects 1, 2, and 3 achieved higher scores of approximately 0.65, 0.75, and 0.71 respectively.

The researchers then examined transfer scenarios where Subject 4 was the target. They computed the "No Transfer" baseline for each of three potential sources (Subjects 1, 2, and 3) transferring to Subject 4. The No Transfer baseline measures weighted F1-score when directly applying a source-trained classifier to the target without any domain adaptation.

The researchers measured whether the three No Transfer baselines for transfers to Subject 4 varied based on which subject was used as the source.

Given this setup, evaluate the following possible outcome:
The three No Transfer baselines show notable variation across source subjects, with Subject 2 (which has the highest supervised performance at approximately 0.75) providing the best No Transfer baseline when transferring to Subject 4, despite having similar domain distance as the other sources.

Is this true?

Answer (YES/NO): NO